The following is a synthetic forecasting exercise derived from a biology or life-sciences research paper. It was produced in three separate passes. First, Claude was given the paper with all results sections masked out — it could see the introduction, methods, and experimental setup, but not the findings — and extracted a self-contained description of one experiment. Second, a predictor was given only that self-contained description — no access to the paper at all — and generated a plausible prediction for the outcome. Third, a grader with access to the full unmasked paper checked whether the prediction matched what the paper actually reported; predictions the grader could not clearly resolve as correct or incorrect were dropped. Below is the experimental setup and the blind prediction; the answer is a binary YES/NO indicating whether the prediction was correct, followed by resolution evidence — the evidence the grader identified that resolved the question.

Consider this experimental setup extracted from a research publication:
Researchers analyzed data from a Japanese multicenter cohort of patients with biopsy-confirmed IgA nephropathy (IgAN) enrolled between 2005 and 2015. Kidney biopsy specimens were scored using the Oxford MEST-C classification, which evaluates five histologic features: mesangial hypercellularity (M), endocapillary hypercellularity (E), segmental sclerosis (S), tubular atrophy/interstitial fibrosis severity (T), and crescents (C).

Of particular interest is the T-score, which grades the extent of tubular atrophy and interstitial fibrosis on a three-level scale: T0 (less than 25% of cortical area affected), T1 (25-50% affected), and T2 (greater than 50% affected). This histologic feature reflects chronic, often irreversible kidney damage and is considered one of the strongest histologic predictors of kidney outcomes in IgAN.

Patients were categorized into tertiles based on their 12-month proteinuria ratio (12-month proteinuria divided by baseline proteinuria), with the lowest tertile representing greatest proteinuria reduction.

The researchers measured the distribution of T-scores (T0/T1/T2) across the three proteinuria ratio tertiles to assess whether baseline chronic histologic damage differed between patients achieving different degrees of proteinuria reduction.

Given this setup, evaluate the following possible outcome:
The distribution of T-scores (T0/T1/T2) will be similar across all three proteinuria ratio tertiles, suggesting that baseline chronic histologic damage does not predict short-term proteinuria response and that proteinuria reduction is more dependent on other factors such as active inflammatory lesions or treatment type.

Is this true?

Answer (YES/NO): YES